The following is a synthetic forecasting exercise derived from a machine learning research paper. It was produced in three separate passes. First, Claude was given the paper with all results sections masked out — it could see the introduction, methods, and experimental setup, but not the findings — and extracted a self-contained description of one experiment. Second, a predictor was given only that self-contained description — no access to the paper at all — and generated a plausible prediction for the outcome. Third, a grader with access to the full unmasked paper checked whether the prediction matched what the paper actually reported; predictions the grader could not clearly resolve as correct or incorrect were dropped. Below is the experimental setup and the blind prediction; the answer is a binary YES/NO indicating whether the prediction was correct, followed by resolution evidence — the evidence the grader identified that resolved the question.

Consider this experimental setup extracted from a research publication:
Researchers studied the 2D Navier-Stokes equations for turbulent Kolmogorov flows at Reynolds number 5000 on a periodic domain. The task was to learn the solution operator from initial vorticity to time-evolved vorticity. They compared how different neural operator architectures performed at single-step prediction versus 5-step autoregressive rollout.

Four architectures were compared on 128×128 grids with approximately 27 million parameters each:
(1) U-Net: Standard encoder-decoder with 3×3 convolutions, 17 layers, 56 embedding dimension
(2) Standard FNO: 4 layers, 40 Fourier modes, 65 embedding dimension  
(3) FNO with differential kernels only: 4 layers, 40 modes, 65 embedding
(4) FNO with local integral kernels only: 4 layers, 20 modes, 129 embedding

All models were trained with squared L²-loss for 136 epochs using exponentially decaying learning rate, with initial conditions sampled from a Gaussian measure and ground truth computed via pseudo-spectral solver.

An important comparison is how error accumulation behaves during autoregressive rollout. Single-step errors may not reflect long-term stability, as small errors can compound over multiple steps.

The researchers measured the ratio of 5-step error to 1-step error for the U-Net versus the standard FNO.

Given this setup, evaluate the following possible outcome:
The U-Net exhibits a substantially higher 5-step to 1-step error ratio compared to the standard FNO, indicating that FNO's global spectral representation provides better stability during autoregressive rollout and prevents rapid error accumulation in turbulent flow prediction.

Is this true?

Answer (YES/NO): YES